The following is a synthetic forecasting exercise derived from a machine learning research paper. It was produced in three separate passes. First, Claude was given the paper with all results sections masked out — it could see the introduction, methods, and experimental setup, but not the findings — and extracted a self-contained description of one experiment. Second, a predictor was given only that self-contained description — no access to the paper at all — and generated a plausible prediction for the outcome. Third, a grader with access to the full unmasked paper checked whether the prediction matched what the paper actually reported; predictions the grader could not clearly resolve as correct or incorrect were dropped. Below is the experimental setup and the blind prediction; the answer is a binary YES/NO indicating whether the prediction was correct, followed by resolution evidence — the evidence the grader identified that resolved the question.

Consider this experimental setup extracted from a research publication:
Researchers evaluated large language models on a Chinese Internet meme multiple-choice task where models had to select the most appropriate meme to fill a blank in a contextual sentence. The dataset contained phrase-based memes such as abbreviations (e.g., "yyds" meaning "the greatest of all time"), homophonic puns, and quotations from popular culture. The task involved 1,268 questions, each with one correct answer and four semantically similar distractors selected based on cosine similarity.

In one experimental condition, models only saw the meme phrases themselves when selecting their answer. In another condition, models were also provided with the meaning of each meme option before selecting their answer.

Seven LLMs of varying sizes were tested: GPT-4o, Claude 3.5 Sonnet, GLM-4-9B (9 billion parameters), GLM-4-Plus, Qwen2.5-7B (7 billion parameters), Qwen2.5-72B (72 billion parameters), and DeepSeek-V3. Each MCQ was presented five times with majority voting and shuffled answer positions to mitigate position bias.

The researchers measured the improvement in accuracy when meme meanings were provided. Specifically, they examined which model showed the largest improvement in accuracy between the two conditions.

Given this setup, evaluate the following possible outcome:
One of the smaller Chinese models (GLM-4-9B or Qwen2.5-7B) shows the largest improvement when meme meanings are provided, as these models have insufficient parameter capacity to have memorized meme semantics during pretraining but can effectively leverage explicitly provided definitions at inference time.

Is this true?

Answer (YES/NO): YES